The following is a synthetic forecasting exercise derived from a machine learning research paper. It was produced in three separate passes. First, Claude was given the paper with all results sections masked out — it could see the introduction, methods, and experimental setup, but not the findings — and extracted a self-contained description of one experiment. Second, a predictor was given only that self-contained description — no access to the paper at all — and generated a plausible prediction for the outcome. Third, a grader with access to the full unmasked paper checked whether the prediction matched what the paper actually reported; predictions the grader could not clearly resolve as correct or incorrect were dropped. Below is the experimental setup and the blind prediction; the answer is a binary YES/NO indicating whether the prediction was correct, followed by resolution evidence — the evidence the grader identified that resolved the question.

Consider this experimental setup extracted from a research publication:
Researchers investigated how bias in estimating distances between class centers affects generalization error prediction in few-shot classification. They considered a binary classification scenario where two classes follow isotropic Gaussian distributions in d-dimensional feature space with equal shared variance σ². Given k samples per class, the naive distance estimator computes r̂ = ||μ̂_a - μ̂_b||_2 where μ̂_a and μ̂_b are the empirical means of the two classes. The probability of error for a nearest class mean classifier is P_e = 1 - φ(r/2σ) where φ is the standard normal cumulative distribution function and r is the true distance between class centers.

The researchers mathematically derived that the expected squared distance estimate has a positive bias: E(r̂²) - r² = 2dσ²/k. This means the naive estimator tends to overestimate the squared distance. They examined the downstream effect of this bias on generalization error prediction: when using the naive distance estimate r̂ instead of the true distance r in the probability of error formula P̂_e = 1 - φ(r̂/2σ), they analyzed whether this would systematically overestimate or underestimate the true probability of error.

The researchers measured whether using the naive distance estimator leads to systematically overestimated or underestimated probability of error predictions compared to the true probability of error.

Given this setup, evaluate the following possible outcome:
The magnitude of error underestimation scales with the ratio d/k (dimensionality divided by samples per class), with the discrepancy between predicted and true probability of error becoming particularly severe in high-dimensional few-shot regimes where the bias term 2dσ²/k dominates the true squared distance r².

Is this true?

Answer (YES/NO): YES